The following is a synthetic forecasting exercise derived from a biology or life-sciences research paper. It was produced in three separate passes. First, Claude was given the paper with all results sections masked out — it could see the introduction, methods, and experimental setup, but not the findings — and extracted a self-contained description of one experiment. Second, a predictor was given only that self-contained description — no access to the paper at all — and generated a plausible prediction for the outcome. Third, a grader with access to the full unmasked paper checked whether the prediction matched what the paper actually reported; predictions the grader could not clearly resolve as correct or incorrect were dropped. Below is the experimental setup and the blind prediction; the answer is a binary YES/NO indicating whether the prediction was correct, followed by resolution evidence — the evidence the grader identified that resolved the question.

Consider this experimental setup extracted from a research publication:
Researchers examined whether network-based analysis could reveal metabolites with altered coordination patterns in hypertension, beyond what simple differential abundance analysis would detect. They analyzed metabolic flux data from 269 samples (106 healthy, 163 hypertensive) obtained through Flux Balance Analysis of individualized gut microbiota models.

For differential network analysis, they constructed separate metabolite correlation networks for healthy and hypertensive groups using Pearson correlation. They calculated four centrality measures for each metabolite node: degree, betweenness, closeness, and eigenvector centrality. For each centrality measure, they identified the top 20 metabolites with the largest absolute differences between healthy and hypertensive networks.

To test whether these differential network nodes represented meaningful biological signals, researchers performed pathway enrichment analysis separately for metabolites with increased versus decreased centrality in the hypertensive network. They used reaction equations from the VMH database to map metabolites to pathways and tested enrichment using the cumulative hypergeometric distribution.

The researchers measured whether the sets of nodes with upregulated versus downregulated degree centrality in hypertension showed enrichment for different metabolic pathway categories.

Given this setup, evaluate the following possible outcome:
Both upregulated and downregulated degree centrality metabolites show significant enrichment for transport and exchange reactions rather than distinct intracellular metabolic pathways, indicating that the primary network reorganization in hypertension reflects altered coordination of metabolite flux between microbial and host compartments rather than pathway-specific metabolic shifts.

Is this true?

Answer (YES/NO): NO